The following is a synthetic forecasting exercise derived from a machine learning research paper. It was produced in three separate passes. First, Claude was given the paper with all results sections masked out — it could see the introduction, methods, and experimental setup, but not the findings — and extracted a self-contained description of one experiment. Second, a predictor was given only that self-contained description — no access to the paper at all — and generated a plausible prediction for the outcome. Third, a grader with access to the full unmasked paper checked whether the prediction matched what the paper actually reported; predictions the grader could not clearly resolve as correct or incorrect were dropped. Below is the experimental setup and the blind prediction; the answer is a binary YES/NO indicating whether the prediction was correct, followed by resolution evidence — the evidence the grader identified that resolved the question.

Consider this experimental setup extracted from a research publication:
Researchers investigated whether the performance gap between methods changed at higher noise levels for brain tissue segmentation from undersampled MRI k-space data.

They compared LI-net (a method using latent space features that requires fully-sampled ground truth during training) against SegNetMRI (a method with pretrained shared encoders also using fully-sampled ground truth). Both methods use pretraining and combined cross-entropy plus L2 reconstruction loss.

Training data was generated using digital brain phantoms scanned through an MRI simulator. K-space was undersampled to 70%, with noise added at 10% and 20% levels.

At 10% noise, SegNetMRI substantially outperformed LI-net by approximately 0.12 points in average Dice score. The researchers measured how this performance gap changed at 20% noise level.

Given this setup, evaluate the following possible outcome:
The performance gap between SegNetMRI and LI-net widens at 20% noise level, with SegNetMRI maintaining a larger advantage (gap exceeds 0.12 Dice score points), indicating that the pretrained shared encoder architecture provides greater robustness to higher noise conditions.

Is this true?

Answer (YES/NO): NO